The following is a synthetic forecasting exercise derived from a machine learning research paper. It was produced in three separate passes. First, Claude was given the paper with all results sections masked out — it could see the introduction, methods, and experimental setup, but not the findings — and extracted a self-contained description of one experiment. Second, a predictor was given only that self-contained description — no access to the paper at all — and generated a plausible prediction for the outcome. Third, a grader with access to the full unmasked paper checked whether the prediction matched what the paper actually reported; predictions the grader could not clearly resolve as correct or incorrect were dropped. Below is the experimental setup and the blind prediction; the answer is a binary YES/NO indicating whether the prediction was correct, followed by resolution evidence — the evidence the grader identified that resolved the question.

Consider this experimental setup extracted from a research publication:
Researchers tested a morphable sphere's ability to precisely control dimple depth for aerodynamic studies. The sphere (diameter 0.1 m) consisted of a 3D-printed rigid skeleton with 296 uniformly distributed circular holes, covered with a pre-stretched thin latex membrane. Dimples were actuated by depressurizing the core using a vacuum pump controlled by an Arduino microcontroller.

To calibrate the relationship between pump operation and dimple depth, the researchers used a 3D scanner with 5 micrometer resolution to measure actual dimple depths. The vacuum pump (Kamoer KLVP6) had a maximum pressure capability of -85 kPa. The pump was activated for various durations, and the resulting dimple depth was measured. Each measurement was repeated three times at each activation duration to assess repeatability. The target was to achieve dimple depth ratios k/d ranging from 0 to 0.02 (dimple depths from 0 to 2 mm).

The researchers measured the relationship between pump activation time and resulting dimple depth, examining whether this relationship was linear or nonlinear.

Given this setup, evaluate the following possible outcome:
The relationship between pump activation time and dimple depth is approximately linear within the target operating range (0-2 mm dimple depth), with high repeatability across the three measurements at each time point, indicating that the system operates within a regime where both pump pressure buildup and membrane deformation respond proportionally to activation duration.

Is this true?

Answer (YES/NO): NO